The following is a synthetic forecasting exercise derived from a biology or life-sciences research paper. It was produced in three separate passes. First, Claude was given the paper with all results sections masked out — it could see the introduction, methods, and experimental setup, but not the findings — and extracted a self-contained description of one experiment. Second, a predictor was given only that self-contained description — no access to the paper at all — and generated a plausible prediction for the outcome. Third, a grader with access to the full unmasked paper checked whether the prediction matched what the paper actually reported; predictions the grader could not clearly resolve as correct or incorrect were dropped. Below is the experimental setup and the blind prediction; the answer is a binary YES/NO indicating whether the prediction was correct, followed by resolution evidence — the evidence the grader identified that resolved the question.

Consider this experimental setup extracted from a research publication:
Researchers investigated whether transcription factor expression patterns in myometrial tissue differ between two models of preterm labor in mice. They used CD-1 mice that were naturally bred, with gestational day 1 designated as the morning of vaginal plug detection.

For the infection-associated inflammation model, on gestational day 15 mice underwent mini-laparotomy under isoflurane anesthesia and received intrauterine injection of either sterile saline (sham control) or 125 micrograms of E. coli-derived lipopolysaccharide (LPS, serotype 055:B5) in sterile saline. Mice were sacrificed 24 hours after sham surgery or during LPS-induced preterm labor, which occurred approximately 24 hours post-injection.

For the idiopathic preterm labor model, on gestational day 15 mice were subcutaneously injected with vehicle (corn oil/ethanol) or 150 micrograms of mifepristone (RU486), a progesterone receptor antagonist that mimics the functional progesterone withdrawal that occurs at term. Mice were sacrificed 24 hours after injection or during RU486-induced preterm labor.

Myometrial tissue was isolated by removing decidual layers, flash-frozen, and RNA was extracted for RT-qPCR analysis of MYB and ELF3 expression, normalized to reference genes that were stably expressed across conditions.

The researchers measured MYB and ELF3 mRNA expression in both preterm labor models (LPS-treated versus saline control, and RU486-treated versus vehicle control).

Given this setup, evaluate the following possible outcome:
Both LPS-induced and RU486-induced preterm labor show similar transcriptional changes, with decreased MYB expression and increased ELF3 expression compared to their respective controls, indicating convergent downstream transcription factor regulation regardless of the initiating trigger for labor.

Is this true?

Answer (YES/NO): NO